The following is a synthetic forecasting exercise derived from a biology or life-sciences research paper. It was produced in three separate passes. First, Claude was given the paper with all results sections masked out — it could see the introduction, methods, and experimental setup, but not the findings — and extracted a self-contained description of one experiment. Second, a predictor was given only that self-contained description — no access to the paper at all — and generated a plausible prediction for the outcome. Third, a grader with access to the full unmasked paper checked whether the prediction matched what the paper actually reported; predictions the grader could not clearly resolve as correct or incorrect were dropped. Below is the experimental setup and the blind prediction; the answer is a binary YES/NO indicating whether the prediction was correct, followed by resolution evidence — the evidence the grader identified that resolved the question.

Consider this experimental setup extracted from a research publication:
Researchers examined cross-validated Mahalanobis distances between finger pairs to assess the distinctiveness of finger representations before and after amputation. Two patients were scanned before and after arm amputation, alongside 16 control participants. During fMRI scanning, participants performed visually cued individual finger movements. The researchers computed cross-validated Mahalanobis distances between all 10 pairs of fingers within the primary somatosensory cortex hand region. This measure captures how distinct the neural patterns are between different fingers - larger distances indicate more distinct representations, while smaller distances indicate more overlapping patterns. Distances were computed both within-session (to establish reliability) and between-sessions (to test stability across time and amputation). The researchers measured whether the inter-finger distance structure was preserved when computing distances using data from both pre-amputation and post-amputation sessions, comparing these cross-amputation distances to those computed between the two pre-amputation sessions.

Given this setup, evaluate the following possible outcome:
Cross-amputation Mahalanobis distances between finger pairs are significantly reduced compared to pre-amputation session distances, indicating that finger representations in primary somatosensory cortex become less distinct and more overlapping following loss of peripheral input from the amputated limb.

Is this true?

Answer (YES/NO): NO